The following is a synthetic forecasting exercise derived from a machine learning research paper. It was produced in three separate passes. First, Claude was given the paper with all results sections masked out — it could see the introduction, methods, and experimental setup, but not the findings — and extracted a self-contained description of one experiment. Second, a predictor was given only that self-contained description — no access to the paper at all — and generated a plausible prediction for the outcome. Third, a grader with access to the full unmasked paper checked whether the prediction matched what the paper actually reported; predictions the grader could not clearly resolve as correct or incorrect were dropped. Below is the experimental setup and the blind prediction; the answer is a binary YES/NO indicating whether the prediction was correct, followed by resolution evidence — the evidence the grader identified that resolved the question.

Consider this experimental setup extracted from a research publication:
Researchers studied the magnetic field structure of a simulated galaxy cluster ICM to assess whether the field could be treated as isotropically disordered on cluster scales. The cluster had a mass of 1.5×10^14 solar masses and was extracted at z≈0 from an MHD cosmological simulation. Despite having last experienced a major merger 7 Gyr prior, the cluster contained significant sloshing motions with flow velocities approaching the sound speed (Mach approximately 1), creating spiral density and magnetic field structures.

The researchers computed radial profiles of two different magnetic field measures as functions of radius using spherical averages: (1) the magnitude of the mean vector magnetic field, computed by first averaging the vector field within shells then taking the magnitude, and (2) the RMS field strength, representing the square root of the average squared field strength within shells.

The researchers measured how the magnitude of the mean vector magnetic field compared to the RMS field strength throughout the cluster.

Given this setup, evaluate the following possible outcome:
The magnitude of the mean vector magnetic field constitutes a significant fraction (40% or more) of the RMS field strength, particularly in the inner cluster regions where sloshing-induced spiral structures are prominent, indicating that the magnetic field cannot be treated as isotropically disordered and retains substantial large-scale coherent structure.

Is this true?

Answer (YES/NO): NO